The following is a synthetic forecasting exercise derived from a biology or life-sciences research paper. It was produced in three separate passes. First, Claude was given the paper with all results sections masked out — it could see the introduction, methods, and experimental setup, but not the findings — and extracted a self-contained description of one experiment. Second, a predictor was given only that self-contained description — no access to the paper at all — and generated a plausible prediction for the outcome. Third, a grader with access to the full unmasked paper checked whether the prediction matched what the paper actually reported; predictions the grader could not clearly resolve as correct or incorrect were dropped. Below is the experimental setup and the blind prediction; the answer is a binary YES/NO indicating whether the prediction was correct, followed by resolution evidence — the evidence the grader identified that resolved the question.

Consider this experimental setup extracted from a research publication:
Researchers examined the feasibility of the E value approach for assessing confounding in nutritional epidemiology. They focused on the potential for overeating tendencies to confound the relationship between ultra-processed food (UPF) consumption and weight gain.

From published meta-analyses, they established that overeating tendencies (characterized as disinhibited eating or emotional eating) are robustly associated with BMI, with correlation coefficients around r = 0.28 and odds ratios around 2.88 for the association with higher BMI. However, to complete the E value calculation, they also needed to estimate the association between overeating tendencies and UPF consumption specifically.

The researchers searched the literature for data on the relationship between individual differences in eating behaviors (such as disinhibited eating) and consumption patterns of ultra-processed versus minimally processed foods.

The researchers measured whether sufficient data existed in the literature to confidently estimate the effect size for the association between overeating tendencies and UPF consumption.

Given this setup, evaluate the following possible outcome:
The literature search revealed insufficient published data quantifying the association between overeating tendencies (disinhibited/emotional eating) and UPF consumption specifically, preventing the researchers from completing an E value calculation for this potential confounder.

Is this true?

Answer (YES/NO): YES